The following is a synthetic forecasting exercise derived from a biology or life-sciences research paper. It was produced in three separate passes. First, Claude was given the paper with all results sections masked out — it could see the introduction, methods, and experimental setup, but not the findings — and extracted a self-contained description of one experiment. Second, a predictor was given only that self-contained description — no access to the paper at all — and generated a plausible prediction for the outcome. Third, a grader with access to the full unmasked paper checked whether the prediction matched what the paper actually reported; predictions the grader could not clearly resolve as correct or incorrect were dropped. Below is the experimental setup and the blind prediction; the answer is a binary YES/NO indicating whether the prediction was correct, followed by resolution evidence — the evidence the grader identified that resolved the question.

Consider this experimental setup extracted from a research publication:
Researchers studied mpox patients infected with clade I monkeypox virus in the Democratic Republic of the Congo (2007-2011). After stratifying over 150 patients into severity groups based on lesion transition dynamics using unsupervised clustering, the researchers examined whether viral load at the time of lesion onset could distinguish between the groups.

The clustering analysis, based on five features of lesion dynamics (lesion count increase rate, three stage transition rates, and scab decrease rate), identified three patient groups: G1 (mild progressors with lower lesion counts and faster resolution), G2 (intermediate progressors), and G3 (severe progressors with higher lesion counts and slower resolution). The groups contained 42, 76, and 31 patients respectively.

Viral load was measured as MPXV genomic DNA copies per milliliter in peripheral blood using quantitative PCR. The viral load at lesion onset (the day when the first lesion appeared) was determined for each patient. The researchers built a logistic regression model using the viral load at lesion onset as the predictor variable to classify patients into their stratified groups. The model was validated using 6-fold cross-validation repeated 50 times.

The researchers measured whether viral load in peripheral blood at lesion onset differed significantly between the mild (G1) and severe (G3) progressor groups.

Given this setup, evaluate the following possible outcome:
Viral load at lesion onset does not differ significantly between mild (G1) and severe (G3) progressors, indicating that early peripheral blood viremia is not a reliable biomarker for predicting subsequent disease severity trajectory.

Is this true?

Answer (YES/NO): NO